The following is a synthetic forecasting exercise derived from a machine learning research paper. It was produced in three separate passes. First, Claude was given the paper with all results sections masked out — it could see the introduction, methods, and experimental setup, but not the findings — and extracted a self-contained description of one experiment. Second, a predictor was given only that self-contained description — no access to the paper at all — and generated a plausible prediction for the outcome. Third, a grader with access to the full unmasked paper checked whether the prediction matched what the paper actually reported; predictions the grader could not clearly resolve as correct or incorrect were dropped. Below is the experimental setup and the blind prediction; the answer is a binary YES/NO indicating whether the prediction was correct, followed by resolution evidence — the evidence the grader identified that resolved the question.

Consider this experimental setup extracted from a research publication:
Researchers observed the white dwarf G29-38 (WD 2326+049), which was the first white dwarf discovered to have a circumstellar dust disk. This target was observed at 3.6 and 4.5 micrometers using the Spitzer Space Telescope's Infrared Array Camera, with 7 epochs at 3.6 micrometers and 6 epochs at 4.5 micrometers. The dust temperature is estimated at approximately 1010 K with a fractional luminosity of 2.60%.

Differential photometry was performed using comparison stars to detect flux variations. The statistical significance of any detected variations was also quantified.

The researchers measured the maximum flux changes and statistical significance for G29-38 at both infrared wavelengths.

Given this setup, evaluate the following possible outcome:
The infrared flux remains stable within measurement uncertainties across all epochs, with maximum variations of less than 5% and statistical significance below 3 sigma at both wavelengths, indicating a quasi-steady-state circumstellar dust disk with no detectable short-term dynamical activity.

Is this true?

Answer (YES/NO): NO